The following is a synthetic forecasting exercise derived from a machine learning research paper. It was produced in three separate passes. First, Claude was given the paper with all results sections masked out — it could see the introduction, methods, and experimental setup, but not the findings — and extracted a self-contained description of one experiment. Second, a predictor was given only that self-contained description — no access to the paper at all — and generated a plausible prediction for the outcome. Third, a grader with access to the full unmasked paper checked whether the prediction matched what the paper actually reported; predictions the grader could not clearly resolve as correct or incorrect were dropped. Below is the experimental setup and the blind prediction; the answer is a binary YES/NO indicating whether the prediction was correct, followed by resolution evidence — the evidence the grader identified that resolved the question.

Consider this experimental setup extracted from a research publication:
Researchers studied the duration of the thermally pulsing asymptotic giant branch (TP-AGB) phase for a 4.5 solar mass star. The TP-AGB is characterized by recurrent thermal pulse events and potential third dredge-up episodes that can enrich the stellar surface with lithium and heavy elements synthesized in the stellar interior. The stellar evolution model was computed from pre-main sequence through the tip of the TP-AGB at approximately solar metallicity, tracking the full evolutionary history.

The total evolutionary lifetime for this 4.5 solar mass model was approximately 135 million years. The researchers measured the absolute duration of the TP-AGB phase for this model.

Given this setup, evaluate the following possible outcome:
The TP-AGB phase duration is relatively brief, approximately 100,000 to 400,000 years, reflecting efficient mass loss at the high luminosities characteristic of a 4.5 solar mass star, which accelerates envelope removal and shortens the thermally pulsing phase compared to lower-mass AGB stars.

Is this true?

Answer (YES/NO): NO